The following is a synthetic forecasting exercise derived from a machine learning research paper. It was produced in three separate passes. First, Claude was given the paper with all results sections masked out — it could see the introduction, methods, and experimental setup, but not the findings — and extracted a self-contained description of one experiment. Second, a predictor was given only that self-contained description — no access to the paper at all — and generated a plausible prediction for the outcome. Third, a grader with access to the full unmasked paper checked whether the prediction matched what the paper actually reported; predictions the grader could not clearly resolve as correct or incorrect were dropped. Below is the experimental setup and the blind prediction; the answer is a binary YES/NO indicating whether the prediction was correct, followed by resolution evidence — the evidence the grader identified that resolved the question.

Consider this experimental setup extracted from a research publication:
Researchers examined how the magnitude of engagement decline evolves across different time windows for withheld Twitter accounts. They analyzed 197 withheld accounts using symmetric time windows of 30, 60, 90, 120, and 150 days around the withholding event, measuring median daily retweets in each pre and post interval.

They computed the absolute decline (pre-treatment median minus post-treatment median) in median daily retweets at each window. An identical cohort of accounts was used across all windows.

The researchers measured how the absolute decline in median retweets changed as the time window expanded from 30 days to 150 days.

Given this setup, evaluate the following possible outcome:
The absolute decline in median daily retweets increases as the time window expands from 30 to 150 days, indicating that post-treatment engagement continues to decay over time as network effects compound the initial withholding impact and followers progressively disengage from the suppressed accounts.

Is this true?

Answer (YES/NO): NO